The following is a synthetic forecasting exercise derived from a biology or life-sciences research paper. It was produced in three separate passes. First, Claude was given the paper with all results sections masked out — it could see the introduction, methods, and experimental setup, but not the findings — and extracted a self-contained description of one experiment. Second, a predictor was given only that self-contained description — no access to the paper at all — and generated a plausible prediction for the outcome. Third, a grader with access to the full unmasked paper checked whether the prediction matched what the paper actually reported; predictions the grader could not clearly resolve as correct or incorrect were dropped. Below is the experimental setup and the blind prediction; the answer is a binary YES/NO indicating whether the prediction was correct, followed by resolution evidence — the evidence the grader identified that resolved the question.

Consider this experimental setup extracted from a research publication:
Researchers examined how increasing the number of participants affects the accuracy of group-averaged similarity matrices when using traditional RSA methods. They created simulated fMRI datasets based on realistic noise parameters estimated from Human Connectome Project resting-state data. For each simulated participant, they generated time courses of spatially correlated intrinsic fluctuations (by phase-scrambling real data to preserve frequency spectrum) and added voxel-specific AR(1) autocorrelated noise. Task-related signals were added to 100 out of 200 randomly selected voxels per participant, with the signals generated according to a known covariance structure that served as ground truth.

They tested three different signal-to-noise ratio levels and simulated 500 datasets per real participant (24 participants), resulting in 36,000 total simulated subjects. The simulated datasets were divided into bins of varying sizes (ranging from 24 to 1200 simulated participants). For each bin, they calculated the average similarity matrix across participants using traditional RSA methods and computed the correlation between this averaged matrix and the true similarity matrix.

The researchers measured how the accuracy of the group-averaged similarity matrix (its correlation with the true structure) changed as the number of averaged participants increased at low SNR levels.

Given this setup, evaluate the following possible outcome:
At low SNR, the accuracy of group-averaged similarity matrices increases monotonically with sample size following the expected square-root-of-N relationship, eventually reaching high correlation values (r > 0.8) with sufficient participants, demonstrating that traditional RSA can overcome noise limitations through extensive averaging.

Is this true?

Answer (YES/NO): NO